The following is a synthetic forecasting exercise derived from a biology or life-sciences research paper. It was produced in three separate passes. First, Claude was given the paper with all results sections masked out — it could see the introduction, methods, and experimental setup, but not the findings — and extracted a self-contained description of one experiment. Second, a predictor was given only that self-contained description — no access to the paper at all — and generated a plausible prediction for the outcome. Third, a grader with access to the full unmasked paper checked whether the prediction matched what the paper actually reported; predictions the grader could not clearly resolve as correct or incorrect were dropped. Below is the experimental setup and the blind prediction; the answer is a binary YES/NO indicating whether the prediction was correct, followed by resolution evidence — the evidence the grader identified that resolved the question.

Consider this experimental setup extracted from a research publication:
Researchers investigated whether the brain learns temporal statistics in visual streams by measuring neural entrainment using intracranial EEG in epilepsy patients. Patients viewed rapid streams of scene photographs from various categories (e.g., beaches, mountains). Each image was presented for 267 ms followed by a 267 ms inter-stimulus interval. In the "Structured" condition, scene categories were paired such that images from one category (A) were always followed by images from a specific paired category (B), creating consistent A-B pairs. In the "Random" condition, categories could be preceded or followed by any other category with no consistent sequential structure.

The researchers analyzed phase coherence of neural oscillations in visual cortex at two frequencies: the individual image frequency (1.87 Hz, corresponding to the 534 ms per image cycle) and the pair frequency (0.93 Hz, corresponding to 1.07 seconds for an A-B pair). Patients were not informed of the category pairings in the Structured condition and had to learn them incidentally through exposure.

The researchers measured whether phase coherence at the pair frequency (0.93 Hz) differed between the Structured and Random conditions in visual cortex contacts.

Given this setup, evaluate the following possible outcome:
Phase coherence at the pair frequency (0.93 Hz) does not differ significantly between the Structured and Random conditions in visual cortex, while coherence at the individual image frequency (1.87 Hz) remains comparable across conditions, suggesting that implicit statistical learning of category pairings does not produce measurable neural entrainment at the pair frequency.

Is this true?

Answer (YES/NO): NO